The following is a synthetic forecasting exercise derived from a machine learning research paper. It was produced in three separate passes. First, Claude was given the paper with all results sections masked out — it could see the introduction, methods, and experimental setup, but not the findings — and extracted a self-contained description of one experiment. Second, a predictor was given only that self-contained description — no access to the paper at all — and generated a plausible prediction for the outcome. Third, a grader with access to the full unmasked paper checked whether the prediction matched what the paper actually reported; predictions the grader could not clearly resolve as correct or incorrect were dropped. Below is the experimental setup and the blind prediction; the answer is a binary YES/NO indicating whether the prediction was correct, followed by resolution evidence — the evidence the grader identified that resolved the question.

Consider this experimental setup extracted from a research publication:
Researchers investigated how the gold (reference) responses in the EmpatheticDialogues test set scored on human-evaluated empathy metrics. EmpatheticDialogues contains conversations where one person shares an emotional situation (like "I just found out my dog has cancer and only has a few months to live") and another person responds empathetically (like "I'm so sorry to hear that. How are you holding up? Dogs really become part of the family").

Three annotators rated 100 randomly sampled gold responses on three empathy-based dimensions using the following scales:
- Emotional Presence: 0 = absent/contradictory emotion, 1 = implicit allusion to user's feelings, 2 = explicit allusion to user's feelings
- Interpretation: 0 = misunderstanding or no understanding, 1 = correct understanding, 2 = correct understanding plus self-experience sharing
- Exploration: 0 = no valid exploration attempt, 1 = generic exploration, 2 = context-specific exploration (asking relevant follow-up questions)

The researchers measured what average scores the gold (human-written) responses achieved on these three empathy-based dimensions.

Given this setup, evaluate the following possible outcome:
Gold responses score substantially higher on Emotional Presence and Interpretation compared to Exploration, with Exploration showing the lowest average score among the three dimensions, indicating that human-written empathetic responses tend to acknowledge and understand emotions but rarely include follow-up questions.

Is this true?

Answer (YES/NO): NO